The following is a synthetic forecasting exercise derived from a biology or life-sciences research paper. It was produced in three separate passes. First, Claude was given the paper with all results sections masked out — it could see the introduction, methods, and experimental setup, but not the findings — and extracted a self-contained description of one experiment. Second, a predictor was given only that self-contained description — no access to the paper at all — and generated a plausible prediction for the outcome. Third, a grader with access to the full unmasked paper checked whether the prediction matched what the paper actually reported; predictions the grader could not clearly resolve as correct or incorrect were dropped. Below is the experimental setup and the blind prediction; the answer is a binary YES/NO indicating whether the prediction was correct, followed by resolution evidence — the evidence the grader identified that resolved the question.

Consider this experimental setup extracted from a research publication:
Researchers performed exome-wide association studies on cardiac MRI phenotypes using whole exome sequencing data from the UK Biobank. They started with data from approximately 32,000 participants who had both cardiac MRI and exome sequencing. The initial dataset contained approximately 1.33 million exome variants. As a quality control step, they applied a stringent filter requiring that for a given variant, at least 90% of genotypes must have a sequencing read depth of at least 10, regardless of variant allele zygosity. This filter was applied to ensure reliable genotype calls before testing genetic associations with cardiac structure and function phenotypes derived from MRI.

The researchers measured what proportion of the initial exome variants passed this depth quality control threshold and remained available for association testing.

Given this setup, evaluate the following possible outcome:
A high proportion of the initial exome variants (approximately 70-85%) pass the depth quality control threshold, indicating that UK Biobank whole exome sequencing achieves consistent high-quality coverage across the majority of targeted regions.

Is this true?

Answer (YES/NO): YES